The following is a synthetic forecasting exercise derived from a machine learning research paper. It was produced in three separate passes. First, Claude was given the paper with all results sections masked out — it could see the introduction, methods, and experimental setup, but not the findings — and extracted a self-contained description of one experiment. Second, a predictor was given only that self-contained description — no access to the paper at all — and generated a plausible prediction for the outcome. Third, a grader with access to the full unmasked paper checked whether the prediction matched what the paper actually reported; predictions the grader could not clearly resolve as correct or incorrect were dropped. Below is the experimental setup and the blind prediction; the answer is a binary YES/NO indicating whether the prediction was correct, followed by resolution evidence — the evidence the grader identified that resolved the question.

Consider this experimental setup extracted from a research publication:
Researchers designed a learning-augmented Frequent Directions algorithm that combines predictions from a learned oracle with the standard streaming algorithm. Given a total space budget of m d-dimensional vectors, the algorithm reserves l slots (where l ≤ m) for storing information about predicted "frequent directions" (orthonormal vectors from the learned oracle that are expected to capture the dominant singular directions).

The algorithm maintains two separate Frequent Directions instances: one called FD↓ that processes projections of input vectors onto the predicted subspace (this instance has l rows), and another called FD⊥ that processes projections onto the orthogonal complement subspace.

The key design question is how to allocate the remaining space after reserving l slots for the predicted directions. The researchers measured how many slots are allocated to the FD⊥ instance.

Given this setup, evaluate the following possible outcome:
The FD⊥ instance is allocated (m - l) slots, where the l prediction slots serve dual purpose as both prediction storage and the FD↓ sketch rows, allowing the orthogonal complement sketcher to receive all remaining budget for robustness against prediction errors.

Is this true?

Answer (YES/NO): NO